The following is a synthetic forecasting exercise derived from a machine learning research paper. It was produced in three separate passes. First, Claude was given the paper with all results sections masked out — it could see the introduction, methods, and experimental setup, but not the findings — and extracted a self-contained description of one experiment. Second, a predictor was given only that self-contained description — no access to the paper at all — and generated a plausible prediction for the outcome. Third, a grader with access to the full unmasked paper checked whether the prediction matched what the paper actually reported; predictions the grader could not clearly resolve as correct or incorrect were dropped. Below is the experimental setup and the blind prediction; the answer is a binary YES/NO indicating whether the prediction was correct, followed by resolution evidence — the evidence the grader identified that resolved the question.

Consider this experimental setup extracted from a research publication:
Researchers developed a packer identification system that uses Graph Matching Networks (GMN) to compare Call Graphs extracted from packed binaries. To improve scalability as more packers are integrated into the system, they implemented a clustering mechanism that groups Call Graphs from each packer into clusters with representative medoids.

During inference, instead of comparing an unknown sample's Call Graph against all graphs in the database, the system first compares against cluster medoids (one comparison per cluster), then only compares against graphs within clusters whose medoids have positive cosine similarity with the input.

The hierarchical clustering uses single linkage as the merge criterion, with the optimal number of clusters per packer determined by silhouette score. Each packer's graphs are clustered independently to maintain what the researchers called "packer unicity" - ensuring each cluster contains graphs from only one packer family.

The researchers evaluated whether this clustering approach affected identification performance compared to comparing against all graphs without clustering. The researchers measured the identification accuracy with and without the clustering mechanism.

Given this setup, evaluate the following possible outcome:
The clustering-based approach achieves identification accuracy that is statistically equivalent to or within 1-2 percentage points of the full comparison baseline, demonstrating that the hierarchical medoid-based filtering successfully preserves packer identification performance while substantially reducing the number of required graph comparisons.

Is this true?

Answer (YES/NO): NO